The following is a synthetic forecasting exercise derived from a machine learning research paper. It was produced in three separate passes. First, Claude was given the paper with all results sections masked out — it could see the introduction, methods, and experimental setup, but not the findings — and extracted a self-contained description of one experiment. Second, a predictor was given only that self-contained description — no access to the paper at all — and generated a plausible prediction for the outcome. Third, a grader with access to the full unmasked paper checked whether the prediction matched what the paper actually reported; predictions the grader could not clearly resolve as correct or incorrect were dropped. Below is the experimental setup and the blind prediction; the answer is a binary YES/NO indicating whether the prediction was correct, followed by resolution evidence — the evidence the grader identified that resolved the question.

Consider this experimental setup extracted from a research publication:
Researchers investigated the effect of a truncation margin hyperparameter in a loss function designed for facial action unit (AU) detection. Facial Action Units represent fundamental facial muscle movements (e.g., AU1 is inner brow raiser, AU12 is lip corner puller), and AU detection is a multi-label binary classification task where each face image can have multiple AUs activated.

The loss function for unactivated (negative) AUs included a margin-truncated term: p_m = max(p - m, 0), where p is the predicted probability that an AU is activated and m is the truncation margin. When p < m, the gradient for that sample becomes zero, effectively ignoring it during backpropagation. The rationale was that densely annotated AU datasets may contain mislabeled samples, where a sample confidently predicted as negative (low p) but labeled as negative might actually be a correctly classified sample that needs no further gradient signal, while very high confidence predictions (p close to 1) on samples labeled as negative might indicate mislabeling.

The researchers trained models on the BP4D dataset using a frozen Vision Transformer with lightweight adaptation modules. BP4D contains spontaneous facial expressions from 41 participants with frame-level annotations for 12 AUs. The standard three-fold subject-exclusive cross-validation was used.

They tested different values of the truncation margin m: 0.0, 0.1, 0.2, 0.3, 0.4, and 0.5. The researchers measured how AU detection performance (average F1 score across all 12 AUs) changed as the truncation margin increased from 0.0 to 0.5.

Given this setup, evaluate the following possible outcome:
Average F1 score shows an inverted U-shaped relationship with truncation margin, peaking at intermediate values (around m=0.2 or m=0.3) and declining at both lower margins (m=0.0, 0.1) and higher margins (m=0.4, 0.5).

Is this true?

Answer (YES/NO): NO